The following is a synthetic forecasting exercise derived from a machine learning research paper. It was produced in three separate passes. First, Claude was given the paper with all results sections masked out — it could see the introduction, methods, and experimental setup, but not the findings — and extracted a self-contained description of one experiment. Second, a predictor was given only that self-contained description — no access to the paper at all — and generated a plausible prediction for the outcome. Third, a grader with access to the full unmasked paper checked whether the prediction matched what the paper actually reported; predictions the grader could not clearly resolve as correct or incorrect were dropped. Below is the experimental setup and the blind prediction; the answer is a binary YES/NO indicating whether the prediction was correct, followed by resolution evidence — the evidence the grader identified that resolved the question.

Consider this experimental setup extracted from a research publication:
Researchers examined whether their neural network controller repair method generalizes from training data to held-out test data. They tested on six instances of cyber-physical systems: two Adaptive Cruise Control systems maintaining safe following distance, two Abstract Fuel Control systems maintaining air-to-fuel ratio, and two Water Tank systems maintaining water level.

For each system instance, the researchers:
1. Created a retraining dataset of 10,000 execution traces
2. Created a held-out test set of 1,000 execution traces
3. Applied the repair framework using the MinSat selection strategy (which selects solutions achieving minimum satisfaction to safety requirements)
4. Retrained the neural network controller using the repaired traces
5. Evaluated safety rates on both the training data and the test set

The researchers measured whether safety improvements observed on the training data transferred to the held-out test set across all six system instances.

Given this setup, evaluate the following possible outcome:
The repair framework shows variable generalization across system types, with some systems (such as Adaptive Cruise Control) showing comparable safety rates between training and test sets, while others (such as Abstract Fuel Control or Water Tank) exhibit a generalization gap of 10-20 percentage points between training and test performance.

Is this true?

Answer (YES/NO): NO